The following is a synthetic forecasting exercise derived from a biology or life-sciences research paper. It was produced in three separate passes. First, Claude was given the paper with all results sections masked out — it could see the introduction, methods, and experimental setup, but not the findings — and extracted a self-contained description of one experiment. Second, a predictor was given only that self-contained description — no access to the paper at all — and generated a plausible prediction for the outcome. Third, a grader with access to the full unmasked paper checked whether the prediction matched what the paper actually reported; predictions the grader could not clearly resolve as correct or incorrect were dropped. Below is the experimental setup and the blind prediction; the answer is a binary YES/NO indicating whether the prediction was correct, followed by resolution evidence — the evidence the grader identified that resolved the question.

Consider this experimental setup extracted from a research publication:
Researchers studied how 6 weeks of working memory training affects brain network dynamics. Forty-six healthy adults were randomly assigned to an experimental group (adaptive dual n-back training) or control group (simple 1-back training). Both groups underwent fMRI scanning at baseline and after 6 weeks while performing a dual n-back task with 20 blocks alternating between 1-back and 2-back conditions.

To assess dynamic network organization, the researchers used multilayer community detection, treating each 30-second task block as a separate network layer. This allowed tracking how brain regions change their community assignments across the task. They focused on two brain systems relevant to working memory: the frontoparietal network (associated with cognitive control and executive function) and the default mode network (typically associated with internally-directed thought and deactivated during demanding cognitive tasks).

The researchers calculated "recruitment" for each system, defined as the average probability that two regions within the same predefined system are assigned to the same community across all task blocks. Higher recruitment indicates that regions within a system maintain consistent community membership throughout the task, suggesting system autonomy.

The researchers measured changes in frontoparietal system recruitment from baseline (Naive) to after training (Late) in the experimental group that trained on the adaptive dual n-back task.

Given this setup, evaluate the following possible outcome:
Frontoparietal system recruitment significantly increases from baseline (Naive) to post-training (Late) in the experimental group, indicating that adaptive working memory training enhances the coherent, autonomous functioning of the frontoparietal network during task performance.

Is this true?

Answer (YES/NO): YES